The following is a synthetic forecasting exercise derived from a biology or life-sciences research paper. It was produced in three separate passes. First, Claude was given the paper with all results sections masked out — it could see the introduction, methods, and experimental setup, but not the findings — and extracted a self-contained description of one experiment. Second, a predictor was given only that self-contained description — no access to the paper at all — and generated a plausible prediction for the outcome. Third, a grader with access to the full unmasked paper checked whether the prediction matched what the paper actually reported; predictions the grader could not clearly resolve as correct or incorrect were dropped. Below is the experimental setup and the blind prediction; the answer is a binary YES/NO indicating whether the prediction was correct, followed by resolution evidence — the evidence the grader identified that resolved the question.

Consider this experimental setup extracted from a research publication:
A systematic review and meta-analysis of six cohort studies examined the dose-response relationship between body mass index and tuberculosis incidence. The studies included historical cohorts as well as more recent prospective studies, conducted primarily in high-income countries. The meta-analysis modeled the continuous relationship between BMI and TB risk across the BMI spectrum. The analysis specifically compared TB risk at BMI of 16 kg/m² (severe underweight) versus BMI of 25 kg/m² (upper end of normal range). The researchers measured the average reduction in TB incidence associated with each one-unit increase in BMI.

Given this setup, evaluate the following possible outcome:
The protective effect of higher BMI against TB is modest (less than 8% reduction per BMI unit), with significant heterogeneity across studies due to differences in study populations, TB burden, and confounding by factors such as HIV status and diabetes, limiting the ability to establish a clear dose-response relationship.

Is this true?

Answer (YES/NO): NO